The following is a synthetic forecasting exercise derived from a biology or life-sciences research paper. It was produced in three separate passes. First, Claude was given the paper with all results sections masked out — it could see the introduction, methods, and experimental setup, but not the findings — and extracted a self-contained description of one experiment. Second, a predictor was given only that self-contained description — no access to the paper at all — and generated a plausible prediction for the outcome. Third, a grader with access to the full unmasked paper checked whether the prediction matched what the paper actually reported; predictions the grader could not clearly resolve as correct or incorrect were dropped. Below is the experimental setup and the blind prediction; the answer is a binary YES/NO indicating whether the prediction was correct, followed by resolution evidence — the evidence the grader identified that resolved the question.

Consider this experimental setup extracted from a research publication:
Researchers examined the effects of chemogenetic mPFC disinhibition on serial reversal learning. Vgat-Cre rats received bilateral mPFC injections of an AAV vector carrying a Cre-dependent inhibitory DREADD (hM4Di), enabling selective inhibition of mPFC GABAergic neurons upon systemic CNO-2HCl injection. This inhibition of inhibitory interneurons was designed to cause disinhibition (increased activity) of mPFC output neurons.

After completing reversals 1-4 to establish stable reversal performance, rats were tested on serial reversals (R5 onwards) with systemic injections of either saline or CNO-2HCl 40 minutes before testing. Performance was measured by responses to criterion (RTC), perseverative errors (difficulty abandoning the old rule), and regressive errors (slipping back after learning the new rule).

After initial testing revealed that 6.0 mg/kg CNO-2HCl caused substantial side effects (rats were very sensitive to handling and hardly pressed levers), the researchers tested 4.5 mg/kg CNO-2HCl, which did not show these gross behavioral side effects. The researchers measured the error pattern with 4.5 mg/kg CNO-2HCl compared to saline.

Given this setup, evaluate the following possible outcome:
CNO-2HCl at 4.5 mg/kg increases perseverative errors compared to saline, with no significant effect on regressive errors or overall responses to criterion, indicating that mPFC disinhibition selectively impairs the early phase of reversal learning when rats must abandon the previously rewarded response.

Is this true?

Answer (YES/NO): NO